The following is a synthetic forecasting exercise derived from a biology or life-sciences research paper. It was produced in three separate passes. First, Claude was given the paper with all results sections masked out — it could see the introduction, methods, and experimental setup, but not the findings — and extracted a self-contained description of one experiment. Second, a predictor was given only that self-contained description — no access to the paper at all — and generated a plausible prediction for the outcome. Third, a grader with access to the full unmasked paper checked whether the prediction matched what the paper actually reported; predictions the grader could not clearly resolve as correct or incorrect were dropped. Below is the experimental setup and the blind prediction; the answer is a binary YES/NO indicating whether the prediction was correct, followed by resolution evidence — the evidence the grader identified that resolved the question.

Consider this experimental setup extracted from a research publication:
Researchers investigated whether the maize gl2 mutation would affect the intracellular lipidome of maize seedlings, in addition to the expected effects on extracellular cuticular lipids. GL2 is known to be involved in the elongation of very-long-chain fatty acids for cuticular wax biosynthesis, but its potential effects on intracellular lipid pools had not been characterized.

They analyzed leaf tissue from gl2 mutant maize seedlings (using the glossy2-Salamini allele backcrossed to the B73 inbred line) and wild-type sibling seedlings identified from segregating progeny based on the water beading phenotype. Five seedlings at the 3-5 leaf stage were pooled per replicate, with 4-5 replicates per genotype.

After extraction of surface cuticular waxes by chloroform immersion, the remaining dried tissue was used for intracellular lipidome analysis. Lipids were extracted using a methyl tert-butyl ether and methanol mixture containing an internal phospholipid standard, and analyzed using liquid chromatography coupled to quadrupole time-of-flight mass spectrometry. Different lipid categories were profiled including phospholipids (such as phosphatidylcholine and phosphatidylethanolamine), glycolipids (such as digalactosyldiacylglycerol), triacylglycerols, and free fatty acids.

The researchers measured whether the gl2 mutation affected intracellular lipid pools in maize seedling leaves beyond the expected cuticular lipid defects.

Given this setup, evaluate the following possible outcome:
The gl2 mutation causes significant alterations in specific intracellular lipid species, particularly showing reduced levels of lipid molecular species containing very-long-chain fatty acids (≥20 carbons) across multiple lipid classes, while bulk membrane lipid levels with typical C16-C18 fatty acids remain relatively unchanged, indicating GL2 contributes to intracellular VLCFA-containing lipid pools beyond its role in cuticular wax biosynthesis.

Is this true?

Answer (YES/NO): NO